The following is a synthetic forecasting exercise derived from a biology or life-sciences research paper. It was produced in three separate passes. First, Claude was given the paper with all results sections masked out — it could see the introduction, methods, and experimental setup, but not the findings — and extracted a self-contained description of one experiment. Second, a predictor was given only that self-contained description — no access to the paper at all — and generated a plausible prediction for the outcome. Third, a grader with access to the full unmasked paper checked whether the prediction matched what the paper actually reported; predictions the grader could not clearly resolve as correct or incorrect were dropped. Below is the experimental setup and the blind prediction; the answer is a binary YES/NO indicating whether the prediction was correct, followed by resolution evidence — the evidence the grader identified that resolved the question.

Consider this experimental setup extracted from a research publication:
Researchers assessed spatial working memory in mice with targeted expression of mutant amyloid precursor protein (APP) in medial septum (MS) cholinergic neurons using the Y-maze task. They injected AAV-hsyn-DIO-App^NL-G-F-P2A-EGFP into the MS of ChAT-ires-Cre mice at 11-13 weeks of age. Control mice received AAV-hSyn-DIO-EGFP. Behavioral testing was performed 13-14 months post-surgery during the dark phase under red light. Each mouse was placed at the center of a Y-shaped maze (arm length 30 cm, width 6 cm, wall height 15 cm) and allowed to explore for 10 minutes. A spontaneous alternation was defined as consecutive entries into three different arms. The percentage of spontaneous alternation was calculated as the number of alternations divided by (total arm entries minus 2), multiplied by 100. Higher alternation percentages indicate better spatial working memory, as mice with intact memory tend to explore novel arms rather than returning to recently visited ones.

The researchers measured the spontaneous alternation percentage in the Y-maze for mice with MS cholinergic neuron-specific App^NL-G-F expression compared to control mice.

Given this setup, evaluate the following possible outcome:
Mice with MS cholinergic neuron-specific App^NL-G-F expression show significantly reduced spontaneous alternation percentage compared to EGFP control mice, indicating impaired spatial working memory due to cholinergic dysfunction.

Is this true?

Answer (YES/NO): YES